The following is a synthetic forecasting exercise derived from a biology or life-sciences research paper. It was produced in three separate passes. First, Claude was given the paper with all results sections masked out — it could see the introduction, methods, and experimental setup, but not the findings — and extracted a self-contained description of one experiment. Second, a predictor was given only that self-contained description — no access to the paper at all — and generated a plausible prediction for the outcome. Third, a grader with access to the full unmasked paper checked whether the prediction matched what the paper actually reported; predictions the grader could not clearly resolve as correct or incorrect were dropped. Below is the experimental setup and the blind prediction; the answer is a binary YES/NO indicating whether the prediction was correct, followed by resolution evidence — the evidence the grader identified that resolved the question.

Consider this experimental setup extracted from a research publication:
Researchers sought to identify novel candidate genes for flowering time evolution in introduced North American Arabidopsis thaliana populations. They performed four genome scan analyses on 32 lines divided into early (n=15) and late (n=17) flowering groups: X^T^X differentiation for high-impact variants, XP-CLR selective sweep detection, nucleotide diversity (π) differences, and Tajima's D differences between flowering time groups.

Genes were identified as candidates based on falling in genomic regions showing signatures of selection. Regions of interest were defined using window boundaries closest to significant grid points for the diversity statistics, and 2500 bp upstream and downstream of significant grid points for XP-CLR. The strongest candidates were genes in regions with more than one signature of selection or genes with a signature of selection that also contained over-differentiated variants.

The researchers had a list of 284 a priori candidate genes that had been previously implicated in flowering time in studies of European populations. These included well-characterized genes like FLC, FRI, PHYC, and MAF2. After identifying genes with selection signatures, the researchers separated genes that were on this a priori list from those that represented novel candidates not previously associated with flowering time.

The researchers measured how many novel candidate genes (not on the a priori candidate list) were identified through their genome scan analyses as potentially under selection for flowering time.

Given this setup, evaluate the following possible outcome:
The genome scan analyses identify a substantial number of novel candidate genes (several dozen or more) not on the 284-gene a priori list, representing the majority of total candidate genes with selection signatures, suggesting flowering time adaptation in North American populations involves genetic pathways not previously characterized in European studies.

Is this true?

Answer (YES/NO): YES